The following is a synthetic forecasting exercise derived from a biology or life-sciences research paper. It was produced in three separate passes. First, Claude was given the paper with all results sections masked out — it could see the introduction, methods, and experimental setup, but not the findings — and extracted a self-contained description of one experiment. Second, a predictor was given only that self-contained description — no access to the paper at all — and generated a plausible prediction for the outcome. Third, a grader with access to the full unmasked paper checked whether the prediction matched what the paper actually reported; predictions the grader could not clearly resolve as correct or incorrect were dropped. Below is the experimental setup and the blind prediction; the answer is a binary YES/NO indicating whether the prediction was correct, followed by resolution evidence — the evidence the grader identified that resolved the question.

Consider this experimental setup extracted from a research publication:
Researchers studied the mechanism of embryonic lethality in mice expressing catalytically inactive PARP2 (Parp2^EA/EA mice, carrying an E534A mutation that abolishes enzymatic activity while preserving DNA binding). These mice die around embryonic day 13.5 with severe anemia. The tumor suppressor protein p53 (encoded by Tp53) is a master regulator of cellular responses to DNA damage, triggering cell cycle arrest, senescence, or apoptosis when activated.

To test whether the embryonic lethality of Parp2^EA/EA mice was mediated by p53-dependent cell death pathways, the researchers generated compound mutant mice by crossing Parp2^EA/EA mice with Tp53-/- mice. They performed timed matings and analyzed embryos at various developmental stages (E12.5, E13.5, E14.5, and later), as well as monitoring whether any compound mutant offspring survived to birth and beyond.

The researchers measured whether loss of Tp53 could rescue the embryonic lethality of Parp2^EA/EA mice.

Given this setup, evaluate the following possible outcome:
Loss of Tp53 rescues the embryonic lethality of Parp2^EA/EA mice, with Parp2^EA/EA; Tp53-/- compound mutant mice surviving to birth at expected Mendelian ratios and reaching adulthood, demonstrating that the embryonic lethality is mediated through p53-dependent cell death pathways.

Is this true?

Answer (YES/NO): NO